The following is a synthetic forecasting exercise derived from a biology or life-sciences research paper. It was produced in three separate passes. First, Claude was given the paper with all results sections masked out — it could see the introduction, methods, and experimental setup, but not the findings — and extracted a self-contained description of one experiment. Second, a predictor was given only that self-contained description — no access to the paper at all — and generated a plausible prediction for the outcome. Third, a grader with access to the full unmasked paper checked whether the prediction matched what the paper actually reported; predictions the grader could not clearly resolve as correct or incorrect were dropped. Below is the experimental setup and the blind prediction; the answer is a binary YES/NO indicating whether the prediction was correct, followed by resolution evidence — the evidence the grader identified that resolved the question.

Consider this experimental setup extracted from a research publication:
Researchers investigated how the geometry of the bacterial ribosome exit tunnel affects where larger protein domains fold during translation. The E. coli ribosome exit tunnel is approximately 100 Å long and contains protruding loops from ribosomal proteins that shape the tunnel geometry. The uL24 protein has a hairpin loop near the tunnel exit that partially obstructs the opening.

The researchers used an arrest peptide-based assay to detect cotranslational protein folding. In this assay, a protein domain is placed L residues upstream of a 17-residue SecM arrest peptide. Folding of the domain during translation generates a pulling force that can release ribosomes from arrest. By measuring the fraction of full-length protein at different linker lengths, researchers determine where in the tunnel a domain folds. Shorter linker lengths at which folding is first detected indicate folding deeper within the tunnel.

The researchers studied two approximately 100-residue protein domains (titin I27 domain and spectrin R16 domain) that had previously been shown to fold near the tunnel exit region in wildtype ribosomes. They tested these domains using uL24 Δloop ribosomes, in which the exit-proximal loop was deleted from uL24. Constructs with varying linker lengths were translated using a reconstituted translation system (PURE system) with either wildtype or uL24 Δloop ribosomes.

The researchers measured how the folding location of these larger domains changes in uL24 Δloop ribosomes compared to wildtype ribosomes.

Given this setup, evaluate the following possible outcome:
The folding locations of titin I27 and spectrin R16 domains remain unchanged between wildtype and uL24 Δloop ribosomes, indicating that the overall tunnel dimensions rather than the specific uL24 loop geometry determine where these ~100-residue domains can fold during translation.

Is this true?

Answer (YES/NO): NO